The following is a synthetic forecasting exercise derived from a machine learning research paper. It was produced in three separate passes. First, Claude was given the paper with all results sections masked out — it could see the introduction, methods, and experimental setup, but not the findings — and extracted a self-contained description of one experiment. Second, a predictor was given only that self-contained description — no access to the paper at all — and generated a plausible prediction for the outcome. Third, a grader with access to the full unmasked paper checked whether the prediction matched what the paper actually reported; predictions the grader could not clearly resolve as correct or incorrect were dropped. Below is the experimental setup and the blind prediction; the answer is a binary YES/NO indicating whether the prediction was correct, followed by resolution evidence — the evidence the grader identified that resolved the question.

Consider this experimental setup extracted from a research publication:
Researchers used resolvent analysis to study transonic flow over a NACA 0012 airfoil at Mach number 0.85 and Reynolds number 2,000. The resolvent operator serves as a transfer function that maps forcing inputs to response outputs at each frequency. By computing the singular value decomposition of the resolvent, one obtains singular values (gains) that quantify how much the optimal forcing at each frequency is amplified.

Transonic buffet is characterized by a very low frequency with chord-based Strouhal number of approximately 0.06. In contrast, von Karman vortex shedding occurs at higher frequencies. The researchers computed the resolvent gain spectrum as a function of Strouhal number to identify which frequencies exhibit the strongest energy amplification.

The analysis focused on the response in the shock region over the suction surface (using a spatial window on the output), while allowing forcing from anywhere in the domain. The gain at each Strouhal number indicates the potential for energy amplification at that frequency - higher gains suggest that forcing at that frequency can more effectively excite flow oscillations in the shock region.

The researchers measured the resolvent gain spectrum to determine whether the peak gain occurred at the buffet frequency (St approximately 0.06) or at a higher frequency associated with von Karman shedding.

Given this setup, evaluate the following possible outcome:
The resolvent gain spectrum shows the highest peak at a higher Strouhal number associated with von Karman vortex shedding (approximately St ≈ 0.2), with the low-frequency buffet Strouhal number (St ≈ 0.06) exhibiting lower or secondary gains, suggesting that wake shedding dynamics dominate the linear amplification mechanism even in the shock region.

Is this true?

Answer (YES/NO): NO